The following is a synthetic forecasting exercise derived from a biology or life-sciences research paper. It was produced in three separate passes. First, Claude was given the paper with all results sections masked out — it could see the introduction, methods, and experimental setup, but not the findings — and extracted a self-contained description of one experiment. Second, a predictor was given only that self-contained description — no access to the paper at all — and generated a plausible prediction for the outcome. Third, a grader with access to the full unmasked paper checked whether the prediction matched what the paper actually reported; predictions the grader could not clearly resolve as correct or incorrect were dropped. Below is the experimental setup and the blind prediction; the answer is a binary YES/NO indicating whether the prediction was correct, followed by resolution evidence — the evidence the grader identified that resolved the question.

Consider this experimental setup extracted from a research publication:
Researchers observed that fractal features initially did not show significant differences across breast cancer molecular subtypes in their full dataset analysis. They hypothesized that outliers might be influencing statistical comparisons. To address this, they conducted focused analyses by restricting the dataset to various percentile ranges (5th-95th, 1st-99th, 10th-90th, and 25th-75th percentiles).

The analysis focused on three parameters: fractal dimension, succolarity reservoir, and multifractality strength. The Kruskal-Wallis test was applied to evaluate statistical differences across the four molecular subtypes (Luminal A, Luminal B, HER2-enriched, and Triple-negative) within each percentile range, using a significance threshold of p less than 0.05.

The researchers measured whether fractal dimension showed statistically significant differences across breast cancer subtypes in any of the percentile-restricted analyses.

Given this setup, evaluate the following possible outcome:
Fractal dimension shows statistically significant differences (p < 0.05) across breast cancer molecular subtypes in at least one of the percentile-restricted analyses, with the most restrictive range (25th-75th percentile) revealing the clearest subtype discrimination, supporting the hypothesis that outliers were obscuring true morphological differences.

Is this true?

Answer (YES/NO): NO